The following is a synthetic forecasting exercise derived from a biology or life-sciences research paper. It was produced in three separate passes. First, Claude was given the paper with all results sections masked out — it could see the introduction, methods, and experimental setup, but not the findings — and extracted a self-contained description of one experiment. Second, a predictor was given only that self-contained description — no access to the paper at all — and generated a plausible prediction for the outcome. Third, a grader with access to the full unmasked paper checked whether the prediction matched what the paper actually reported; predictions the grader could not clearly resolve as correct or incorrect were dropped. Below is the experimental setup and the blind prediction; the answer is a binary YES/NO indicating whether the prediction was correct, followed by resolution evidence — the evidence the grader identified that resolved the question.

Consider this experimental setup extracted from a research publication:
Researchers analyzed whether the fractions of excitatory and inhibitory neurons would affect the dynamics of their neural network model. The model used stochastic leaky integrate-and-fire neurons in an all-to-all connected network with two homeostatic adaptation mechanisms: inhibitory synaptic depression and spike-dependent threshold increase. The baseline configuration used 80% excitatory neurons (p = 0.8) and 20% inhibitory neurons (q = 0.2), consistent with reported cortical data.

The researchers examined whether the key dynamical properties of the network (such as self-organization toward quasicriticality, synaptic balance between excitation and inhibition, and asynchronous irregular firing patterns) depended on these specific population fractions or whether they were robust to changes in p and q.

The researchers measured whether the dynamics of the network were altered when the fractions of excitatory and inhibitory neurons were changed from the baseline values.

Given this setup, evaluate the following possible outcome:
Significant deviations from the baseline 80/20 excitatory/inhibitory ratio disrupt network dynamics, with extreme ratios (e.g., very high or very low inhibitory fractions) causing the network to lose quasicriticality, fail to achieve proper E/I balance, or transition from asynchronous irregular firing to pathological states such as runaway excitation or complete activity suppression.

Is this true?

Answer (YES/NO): NO